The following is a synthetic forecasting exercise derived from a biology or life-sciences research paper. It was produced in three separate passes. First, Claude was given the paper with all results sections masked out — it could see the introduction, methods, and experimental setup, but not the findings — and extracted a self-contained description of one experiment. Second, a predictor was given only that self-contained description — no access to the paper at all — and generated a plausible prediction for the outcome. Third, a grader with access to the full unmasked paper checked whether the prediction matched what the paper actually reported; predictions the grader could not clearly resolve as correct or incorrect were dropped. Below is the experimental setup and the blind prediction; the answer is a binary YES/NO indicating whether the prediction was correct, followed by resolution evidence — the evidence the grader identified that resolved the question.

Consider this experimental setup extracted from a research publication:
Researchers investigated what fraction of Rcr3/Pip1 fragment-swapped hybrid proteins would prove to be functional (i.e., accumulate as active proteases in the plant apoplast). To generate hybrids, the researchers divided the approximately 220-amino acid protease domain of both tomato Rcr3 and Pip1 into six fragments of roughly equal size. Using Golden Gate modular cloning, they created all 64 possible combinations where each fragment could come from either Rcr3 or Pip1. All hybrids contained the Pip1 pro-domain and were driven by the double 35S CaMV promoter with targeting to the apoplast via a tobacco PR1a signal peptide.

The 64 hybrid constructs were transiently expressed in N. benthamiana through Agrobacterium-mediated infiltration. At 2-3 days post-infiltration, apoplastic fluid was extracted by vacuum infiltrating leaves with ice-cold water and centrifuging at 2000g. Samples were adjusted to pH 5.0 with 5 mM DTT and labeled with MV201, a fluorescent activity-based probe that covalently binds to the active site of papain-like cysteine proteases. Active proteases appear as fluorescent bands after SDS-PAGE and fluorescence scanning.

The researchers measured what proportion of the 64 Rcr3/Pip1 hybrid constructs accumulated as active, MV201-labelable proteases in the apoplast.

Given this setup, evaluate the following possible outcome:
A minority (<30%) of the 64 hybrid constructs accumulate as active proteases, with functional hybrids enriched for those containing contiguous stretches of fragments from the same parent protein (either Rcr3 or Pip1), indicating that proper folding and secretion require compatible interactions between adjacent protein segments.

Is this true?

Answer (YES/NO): NO